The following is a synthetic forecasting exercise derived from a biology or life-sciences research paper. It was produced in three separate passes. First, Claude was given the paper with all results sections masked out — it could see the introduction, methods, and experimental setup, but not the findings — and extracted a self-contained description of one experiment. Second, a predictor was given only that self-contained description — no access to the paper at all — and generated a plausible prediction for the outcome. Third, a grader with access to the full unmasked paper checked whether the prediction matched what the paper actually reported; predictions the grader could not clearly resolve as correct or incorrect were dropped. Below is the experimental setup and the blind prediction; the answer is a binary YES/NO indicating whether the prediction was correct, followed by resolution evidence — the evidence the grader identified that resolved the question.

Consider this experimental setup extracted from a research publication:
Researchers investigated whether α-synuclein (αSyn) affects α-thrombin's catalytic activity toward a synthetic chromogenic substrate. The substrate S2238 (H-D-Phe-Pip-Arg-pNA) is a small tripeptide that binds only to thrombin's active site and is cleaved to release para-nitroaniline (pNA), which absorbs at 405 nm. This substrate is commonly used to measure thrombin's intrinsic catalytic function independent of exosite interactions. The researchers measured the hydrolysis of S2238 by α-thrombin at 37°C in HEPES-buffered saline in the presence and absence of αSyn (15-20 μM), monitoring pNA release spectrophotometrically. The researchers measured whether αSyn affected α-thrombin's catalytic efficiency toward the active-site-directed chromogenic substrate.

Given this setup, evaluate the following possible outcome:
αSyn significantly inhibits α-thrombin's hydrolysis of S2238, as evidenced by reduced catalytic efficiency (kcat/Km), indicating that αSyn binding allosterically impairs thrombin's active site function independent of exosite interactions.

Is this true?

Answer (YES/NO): NO